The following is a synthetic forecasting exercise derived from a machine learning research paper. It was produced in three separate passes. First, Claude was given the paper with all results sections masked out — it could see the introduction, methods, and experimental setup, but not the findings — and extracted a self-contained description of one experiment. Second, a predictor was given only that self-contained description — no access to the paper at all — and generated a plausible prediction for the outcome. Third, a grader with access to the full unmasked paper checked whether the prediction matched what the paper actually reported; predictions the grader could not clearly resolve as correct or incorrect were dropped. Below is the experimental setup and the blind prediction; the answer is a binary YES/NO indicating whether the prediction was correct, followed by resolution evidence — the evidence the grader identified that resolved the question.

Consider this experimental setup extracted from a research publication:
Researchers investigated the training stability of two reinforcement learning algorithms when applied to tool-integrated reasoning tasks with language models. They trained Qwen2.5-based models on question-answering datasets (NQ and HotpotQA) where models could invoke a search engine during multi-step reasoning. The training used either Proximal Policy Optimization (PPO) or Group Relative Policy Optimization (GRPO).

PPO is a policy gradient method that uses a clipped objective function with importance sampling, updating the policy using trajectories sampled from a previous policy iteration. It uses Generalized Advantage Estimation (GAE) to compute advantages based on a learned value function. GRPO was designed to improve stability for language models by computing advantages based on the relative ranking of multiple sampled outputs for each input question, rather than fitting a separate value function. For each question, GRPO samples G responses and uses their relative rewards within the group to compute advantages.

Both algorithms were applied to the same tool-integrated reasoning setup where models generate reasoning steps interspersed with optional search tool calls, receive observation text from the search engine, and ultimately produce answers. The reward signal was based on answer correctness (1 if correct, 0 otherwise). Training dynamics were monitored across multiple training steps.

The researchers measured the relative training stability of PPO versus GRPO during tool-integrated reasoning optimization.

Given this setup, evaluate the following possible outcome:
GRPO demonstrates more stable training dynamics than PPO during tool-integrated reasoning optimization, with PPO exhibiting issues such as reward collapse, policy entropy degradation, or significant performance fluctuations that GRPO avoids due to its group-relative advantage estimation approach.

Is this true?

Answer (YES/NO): NO